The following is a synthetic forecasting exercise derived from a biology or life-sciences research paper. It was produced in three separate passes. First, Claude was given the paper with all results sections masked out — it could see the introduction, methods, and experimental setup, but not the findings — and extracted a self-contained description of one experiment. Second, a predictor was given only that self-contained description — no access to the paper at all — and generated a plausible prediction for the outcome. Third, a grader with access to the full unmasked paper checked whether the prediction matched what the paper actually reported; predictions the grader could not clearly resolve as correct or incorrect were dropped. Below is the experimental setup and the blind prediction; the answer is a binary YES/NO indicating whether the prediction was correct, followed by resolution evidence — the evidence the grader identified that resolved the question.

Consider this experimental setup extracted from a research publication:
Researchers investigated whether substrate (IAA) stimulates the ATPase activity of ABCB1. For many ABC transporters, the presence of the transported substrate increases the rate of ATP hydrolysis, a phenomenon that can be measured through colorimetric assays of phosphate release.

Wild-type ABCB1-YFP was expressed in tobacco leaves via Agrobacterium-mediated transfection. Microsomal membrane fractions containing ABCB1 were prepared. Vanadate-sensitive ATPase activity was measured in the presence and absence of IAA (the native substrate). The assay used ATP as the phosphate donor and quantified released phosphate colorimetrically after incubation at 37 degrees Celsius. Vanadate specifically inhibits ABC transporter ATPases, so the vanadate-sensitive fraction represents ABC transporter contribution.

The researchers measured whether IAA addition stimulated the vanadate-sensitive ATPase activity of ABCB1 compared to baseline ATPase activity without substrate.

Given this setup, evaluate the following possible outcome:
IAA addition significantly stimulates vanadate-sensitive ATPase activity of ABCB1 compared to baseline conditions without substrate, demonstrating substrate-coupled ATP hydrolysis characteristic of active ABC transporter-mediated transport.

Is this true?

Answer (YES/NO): NO